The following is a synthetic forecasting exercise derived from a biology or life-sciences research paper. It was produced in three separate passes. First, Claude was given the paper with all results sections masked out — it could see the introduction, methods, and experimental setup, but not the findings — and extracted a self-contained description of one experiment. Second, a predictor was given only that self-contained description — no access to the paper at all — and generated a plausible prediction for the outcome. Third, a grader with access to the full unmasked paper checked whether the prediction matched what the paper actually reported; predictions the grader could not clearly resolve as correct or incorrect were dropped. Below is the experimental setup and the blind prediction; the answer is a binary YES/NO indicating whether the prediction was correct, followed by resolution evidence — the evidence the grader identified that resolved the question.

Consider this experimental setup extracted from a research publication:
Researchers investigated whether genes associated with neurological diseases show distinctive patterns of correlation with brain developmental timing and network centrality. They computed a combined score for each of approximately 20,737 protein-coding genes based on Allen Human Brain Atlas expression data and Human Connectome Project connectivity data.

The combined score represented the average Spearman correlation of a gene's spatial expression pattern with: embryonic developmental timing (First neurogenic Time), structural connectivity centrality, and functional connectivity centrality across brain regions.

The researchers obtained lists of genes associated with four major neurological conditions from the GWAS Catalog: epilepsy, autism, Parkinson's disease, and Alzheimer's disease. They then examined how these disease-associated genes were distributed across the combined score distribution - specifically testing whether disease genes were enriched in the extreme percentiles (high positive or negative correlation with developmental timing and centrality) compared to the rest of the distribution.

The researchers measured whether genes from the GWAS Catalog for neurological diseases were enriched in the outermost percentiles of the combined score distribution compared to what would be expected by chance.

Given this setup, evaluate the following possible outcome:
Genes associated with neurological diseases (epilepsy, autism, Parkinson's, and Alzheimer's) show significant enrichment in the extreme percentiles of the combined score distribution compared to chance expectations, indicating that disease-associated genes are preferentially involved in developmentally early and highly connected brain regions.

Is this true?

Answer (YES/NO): NO